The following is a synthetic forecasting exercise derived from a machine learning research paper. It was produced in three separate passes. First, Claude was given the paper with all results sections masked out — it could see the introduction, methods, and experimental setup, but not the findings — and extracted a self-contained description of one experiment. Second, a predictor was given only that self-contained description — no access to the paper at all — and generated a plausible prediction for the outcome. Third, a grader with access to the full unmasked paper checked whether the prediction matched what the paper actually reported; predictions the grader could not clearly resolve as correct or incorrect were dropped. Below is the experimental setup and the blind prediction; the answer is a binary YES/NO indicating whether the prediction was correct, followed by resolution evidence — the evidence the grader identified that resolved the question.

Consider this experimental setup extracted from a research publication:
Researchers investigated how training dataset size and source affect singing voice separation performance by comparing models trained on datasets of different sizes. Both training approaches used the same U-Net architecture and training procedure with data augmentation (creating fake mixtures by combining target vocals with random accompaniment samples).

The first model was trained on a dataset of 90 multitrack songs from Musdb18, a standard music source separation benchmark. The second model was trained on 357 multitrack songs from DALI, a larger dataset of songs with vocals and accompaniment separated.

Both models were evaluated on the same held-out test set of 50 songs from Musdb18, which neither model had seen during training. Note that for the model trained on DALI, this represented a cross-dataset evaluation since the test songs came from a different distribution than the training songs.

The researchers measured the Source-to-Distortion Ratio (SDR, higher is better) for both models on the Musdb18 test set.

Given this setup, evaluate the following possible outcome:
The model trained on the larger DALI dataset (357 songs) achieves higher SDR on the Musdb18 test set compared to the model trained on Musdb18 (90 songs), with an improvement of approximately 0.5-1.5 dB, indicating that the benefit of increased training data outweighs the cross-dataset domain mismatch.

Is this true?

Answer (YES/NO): YES